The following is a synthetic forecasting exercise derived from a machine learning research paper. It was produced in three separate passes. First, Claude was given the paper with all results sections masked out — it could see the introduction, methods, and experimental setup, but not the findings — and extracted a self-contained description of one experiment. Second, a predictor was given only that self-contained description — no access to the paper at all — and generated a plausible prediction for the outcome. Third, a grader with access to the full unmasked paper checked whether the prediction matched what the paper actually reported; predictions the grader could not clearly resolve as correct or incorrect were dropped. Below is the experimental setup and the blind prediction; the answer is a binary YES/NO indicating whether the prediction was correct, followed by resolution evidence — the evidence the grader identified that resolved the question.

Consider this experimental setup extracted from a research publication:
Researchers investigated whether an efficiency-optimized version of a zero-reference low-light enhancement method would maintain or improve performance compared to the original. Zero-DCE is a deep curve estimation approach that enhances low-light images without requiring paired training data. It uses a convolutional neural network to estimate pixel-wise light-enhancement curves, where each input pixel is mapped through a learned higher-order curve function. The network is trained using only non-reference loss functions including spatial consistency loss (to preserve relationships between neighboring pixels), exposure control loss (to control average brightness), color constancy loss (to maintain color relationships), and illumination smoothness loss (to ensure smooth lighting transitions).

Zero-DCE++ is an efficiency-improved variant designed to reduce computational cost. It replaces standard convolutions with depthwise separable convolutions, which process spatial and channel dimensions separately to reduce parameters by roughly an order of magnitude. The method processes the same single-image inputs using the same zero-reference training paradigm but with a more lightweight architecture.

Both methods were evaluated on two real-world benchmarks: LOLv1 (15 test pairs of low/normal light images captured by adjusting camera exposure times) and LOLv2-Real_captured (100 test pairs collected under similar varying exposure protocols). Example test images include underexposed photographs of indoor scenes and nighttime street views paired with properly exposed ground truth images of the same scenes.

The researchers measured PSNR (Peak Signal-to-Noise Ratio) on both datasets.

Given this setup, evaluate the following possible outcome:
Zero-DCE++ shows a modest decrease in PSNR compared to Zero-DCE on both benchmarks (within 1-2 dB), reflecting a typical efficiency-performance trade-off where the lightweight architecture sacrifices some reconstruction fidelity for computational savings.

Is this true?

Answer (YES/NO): YES